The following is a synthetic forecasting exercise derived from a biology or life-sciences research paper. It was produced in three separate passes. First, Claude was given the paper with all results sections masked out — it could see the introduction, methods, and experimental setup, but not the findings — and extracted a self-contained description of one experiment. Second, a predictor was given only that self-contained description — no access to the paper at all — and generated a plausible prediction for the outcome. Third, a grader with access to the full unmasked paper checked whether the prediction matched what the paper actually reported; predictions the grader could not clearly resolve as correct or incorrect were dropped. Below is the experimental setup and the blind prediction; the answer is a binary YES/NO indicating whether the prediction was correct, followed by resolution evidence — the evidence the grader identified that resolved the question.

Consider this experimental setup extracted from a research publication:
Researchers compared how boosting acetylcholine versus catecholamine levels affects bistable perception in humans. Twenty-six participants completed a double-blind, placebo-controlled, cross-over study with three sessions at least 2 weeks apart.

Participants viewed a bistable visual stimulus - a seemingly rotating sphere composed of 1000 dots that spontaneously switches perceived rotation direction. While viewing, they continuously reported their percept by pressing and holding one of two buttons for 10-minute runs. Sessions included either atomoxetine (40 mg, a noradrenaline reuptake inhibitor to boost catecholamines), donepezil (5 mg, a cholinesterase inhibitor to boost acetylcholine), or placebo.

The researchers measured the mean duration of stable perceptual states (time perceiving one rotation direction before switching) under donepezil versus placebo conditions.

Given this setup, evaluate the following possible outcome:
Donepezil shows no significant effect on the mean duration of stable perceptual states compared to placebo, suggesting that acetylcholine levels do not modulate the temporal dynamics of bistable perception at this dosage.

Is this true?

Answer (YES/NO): YES